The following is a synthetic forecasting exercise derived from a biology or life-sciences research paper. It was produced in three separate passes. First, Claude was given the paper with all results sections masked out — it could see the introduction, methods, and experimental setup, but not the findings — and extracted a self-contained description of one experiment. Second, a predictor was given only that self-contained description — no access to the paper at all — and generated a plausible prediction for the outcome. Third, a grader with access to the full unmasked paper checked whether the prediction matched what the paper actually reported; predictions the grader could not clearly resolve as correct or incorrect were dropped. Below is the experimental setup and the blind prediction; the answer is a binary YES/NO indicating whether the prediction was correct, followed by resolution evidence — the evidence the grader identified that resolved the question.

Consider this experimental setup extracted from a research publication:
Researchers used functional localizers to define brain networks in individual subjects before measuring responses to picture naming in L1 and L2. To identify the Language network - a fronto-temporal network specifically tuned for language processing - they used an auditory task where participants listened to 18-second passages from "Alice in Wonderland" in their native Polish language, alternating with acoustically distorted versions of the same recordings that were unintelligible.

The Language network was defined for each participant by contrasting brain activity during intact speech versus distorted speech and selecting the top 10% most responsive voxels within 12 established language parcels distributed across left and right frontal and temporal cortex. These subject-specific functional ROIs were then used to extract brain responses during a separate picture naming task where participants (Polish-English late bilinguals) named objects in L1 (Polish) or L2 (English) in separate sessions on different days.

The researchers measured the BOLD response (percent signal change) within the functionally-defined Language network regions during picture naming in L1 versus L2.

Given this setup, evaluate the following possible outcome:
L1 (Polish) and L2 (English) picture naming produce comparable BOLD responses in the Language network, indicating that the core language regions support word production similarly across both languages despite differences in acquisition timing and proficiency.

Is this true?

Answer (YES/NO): NO